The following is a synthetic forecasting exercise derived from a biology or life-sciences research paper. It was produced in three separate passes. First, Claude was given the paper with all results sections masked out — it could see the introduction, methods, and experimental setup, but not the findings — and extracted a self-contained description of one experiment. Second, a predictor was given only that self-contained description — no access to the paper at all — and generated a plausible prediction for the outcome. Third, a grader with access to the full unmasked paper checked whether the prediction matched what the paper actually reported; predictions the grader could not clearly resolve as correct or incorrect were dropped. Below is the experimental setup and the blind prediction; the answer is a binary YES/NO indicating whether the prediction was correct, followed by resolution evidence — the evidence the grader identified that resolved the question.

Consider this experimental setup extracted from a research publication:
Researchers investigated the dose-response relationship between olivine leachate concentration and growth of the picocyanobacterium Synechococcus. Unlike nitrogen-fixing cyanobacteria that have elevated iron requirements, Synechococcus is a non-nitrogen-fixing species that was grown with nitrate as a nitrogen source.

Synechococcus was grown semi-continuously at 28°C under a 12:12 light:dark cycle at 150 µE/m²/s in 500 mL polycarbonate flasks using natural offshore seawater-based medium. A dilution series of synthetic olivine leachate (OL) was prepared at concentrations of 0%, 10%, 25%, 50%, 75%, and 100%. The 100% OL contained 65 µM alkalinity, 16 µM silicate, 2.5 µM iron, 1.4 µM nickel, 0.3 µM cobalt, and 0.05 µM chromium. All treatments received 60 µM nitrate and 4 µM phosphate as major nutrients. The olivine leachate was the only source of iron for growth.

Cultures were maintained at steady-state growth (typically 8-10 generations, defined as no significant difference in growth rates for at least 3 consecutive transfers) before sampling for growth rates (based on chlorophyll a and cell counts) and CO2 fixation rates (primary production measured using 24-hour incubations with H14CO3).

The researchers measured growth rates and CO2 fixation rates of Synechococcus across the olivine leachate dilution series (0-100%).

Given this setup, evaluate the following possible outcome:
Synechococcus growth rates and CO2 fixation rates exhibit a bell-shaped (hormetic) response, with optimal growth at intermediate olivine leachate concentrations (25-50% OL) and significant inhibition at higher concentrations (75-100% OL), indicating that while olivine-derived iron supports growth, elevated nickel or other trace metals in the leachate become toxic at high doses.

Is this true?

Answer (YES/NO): NO